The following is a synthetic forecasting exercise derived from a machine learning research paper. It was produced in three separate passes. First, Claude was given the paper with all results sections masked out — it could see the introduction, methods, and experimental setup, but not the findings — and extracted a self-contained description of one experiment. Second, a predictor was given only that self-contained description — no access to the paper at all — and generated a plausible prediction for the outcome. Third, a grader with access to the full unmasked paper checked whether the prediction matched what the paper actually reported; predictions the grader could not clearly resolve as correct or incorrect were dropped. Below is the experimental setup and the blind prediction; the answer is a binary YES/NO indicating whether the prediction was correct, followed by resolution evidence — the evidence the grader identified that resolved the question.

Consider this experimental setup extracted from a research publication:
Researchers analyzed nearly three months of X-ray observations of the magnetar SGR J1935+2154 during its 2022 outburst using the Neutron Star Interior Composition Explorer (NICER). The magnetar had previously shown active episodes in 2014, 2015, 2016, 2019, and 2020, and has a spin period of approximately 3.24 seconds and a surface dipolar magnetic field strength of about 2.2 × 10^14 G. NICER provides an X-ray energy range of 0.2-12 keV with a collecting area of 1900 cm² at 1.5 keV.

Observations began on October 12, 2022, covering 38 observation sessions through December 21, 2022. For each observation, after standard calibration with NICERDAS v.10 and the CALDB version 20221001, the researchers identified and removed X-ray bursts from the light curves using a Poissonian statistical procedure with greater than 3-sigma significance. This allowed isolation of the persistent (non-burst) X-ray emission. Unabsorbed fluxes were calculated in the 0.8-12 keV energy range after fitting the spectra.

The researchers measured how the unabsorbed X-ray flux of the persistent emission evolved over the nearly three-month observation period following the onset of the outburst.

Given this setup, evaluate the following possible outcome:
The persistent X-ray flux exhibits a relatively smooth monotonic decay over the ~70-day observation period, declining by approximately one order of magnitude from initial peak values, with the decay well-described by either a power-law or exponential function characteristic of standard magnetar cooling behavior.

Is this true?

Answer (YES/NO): NO